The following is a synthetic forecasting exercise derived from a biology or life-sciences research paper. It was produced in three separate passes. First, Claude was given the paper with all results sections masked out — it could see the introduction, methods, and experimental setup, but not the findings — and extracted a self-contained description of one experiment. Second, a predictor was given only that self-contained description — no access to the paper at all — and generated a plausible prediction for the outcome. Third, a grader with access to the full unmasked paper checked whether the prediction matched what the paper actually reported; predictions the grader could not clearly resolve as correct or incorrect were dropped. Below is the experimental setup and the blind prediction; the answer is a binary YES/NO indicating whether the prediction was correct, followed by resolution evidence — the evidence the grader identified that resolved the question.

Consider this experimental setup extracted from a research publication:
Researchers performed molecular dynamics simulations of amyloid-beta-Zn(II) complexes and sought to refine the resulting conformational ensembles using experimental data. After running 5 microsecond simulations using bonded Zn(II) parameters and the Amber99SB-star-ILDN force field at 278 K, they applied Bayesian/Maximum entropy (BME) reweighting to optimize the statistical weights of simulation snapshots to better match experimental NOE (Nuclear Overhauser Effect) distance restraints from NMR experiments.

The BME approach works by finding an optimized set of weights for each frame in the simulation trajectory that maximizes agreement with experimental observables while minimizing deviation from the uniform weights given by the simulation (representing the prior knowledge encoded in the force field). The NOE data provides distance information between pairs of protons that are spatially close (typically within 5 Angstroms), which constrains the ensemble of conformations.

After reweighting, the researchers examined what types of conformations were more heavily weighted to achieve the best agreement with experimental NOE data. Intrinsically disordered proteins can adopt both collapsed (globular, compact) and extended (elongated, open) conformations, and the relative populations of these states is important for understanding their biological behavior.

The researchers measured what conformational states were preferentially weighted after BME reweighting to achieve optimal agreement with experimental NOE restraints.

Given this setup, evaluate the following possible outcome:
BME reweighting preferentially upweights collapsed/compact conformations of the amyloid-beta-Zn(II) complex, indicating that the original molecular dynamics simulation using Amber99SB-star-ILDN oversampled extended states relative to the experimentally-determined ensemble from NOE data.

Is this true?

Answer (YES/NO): NO